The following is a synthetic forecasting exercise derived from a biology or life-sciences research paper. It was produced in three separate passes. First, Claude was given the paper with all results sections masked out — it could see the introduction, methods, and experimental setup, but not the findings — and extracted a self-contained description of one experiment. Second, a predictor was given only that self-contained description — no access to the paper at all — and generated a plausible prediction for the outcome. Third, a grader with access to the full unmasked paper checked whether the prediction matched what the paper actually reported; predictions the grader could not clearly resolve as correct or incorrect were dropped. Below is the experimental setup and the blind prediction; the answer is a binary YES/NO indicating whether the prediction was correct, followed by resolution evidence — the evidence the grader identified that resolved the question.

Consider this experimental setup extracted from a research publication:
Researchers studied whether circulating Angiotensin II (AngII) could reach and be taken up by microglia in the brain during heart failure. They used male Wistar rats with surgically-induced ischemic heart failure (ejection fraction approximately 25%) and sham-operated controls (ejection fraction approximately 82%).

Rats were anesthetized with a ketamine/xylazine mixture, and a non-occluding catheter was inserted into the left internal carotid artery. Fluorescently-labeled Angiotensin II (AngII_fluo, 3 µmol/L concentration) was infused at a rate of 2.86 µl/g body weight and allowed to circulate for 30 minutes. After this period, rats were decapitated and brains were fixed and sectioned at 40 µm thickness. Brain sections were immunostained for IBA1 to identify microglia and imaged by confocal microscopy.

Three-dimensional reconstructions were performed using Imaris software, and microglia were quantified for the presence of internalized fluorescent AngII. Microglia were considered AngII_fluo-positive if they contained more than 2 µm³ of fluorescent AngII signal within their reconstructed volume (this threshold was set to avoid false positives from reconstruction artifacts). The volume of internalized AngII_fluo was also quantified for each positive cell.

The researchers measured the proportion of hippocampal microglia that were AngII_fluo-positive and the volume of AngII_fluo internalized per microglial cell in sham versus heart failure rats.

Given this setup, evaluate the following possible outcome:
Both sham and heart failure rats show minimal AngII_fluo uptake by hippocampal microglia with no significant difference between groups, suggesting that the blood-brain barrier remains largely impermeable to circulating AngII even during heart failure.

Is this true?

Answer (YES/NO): NO